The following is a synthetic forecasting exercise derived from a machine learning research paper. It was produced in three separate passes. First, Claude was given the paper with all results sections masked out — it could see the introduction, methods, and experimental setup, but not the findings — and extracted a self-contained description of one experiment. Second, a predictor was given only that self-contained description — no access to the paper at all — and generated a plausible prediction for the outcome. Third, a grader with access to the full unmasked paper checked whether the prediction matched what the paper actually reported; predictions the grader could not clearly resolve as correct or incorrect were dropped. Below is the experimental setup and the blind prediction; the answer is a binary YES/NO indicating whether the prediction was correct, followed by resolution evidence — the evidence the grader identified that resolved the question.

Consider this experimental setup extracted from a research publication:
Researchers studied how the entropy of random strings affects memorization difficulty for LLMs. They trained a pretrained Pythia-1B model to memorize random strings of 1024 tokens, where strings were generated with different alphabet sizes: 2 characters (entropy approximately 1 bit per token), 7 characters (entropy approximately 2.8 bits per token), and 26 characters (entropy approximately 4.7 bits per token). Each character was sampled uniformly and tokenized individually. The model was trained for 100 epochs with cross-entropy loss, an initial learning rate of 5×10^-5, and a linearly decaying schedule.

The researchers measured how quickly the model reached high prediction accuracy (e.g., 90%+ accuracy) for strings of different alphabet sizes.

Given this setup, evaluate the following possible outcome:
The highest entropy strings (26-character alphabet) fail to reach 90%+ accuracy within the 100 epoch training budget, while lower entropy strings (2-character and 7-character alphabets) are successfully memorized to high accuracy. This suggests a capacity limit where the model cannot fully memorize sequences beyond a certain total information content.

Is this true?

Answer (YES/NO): NO